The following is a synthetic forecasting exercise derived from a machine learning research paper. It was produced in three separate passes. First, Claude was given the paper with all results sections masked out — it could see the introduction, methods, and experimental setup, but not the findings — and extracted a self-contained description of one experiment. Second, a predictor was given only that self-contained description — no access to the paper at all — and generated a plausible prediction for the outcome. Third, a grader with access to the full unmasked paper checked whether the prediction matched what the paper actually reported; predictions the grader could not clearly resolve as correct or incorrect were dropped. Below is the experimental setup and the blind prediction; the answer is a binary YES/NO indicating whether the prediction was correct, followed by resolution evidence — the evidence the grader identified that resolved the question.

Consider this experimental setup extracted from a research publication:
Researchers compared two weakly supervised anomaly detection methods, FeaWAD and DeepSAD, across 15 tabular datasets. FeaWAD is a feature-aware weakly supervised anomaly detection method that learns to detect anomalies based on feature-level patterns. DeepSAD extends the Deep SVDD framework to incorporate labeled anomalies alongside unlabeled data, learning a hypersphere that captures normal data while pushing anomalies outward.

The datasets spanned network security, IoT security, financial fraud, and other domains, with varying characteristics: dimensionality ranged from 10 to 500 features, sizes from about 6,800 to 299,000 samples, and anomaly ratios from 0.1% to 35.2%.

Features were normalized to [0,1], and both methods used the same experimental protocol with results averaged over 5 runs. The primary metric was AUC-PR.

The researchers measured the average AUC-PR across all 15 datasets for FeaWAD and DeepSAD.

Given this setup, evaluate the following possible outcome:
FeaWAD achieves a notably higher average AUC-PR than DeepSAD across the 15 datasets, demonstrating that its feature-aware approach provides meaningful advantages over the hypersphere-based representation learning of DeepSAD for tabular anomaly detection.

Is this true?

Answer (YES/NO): NO